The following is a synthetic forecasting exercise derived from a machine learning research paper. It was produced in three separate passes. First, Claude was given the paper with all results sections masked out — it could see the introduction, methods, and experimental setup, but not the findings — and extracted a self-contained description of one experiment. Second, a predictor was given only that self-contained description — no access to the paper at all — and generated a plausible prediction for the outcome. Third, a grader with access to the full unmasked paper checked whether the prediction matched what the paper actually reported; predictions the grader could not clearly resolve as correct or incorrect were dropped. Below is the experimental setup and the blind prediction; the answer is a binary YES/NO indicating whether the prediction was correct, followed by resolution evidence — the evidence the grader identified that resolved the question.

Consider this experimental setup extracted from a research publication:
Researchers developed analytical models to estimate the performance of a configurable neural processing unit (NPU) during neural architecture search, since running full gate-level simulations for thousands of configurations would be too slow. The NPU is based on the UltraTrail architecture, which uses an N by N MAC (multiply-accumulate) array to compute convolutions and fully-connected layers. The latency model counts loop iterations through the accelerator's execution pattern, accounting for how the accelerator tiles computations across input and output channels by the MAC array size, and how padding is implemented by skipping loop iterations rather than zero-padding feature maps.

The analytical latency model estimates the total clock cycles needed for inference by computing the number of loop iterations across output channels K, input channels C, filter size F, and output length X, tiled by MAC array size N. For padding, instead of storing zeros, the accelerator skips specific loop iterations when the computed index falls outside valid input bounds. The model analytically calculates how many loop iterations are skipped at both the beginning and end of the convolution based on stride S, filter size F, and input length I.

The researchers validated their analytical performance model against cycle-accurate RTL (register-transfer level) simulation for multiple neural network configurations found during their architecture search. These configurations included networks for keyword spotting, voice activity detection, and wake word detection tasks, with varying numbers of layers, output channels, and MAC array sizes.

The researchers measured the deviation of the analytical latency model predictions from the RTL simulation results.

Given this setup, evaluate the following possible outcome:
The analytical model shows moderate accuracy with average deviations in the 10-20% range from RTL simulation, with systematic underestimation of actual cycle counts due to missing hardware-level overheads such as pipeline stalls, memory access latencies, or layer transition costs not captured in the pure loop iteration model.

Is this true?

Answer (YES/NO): NO